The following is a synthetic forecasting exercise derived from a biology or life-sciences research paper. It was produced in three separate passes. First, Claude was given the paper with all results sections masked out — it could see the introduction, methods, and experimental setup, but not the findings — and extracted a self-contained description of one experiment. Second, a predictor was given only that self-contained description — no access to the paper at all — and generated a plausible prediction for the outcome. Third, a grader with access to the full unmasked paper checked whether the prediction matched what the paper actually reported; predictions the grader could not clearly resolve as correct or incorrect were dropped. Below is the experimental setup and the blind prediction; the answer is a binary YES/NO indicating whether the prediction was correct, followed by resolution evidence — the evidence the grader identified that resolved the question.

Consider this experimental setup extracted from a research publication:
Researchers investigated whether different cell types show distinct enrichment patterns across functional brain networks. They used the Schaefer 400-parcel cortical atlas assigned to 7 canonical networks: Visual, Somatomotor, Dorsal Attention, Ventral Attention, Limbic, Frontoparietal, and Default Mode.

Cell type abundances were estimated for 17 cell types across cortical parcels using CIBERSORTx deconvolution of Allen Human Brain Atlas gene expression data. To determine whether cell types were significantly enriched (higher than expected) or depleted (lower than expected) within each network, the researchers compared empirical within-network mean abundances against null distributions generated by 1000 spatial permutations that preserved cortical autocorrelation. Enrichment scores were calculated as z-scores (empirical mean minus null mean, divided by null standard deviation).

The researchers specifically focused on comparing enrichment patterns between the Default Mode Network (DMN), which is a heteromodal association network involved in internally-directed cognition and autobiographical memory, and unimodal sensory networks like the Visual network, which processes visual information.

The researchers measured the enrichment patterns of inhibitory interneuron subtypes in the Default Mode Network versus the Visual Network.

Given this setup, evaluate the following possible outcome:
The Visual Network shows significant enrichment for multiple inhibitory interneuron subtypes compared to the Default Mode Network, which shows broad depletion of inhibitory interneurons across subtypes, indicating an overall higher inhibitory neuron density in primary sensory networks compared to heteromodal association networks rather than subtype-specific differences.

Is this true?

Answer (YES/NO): NO